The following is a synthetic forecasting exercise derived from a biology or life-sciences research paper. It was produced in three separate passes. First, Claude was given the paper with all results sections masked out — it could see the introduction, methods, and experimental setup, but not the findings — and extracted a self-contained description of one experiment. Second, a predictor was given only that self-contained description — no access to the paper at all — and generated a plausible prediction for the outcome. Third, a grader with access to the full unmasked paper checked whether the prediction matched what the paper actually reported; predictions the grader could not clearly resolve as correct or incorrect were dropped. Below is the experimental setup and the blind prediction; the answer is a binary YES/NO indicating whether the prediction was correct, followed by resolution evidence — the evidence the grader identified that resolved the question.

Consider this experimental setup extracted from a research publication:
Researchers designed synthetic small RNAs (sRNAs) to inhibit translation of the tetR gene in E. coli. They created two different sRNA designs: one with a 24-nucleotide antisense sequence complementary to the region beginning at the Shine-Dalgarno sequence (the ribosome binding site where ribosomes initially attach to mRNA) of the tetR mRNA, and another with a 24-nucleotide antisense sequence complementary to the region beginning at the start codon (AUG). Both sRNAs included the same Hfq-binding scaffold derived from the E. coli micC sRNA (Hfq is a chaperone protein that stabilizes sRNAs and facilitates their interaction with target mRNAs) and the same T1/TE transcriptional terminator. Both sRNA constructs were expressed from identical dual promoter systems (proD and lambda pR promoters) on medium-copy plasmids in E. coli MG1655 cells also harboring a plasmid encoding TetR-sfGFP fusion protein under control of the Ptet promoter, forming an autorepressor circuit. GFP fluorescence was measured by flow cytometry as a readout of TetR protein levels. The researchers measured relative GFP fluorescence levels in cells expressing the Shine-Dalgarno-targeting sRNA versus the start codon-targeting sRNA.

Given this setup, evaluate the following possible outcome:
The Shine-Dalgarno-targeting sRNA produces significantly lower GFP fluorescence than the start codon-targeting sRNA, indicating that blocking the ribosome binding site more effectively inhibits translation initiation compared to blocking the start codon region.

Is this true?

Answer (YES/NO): YES